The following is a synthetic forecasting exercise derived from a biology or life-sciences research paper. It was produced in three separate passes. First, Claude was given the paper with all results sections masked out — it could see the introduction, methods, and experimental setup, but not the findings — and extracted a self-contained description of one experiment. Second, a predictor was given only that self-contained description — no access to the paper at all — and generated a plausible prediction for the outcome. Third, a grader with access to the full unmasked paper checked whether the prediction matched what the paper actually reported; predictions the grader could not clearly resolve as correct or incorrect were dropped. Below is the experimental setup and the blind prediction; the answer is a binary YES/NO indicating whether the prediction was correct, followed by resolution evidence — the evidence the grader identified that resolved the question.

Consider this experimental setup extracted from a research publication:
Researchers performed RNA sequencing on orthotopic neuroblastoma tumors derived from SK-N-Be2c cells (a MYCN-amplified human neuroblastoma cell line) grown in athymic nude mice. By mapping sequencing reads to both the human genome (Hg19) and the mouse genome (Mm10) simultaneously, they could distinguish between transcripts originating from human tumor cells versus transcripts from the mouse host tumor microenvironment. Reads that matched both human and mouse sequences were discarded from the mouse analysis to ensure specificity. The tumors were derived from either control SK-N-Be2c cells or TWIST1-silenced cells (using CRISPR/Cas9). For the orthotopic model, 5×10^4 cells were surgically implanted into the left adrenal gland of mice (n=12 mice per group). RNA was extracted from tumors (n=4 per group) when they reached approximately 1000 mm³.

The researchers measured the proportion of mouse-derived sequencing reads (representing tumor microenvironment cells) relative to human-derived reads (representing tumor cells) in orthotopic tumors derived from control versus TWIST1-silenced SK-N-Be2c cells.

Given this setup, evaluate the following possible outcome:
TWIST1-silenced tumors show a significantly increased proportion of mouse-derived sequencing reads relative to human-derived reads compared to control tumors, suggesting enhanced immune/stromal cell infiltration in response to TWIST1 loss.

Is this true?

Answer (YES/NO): NO